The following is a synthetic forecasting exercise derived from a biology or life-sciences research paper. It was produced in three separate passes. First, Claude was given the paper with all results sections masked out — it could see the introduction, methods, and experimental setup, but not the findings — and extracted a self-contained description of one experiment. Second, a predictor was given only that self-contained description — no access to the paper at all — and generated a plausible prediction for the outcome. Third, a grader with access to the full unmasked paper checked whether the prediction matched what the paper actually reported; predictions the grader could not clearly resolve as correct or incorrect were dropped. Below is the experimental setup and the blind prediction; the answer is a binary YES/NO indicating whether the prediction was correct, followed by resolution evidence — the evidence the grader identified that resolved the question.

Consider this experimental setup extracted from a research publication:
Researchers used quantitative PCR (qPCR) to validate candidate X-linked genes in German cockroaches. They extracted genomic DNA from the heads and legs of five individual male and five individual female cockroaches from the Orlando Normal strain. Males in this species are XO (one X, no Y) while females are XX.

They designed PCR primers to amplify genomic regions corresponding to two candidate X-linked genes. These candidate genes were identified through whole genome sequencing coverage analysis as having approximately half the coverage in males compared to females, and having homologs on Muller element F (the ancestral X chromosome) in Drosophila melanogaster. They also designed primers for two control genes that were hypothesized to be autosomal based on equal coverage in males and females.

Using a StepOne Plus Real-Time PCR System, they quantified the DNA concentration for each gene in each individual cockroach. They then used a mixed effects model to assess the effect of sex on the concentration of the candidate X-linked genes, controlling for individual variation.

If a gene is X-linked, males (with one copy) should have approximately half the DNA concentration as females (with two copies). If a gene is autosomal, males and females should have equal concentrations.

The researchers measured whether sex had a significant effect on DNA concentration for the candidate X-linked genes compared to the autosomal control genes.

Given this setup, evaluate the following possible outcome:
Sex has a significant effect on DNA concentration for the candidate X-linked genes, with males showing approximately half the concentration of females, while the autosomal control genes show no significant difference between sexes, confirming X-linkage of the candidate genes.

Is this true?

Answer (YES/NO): YES